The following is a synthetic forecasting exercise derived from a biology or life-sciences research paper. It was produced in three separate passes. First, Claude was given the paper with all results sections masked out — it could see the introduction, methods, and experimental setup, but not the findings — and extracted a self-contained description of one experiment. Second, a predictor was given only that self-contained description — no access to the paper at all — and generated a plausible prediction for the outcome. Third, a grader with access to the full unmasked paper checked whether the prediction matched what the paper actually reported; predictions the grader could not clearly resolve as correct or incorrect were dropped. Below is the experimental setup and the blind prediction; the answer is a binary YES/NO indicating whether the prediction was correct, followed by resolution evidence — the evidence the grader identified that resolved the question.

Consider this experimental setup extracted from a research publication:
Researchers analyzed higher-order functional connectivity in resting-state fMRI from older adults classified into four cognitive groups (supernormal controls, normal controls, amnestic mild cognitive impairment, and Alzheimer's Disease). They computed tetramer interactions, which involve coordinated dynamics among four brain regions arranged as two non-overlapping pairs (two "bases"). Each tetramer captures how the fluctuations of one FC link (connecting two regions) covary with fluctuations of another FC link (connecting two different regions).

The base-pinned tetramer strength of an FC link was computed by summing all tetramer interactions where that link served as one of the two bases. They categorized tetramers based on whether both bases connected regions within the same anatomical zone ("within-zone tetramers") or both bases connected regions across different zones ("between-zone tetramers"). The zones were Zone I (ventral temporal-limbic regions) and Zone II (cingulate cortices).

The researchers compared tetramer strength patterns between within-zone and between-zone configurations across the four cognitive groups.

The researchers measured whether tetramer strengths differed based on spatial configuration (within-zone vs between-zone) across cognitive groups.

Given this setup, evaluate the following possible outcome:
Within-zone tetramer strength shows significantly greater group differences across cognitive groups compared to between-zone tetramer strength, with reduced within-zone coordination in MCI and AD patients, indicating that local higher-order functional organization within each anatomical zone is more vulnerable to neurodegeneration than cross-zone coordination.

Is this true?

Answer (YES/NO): NO